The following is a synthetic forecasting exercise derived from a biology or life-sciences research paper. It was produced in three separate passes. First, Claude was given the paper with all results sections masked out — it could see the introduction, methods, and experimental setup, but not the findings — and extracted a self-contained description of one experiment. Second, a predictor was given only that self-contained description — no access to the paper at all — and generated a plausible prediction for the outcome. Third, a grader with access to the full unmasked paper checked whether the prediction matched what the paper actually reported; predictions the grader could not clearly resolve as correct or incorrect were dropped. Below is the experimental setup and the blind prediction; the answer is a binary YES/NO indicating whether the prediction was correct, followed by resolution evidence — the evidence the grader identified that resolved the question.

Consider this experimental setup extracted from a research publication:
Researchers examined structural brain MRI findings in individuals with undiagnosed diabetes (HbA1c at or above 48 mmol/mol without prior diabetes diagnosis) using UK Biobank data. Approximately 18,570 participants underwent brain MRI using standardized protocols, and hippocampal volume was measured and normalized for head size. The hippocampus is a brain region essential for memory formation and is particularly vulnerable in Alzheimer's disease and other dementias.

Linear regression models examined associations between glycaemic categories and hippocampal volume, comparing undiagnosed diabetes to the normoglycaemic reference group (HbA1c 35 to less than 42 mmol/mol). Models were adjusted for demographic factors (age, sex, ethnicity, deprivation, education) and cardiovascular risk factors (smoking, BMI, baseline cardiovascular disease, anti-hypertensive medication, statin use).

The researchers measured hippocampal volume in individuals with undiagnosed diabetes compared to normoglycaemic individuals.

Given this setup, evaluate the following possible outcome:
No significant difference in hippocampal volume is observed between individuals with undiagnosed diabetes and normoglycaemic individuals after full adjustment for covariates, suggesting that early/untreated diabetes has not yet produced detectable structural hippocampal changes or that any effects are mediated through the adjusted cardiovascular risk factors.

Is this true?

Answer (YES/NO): NO